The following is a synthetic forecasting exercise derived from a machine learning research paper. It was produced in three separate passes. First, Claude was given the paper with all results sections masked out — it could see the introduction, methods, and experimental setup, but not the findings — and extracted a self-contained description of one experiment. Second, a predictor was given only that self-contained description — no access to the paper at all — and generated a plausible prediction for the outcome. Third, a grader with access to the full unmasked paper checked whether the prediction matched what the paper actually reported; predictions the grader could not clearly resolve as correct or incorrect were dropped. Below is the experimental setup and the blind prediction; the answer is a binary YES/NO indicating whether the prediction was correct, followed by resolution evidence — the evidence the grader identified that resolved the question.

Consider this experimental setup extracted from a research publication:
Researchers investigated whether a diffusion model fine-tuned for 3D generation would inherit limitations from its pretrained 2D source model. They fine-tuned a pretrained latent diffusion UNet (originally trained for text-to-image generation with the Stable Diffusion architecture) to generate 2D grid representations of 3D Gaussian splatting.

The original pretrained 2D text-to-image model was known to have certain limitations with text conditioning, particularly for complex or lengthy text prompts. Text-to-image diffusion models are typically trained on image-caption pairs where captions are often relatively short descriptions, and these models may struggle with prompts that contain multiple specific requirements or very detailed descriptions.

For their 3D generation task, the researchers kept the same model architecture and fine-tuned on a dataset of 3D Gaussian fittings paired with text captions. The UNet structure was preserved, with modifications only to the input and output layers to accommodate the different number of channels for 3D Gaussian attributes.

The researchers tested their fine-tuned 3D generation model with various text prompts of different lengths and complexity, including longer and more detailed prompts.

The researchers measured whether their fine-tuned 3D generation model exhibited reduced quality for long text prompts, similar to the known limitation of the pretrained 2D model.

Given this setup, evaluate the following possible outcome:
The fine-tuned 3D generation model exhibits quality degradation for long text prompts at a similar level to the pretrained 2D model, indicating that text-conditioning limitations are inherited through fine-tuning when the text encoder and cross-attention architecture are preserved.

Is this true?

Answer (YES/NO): YES